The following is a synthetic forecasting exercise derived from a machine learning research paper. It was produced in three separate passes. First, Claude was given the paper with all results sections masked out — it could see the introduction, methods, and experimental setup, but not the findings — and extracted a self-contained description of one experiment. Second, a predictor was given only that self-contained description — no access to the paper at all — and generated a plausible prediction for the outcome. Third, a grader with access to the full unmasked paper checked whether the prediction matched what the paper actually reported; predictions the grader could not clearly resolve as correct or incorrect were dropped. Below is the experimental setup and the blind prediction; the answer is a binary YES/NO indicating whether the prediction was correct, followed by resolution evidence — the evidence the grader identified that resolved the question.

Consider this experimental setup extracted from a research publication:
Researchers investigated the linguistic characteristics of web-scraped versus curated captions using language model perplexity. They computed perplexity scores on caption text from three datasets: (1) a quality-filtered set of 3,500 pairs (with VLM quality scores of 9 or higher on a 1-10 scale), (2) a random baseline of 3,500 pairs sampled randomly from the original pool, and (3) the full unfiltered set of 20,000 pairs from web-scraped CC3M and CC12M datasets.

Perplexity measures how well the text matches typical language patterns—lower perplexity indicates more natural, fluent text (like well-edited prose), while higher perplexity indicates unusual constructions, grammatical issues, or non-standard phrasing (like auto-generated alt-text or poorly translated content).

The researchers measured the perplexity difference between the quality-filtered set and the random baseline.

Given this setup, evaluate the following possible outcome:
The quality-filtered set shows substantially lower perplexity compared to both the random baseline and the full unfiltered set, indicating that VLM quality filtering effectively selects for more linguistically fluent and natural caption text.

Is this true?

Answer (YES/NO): YES